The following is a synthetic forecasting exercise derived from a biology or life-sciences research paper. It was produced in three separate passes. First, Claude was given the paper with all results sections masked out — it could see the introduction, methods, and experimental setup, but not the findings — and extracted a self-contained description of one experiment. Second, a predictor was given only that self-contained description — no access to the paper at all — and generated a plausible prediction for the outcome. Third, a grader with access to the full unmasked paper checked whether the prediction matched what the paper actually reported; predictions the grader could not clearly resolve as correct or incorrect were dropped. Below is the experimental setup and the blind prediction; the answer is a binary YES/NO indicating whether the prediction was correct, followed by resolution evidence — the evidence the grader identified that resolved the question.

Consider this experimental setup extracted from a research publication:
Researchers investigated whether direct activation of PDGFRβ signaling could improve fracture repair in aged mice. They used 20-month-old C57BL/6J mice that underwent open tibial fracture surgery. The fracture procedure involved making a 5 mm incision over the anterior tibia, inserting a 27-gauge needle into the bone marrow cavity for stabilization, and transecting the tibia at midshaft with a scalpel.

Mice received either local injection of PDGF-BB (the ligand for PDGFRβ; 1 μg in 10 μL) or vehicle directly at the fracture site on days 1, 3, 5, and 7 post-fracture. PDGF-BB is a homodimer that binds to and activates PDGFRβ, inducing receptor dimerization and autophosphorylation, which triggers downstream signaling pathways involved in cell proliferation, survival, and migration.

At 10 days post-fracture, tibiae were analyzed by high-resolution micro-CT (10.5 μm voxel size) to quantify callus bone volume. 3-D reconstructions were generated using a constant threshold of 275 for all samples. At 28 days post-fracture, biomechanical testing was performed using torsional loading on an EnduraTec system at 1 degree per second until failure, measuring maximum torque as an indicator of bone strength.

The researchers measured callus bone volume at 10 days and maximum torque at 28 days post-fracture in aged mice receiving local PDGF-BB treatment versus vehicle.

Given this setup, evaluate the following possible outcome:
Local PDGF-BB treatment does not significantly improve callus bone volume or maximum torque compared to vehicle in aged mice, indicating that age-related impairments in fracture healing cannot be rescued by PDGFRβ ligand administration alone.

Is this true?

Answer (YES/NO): YES